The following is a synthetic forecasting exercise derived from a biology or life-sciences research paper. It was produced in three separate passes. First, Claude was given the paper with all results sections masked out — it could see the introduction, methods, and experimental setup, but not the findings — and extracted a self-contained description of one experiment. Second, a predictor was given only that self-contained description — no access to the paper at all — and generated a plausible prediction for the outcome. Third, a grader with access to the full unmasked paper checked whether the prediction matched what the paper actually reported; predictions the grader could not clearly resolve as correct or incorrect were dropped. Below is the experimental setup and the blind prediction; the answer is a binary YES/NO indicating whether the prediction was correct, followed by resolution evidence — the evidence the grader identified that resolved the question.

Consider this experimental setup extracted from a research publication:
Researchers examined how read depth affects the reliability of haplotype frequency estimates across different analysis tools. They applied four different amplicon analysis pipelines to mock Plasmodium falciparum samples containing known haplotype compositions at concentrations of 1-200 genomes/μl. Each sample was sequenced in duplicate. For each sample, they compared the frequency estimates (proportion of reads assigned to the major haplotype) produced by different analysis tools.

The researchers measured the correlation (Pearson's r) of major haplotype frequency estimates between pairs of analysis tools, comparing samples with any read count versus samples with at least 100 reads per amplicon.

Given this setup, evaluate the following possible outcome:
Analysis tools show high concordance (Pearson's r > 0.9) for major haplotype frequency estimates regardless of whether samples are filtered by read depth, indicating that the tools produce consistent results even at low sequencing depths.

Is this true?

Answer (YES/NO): NO